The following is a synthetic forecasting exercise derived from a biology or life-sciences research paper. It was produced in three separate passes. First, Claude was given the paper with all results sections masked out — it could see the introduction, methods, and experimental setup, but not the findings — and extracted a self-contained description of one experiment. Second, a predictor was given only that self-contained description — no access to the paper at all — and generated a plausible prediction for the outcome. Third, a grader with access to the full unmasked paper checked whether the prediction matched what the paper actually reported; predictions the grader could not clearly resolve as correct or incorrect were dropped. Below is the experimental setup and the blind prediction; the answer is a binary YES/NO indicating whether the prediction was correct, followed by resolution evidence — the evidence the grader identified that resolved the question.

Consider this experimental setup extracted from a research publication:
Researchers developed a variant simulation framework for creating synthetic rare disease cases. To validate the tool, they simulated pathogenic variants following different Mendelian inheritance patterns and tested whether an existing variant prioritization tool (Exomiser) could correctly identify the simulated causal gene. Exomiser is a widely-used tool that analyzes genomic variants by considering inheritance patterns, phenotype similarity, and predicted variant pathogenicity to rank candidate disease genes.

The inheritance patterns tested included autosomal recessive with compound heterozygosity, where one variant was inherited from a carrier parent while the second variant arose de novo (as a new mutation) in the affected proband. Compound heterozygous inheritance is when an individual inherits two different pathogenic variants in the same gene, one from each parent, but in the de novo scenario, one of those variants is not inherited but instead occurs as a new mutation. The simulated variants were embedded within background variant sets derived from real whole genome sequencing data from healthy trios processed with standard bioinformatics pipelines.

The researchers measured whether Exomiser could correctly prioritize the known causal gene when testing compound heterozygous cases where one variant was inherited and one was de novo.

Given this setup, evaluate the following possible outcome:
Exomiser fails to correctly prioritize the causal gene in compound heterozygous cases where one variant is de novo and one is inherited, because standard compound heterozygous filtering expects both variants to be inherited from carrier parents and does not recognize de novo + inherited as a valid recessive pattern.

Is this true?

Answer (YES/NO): YES